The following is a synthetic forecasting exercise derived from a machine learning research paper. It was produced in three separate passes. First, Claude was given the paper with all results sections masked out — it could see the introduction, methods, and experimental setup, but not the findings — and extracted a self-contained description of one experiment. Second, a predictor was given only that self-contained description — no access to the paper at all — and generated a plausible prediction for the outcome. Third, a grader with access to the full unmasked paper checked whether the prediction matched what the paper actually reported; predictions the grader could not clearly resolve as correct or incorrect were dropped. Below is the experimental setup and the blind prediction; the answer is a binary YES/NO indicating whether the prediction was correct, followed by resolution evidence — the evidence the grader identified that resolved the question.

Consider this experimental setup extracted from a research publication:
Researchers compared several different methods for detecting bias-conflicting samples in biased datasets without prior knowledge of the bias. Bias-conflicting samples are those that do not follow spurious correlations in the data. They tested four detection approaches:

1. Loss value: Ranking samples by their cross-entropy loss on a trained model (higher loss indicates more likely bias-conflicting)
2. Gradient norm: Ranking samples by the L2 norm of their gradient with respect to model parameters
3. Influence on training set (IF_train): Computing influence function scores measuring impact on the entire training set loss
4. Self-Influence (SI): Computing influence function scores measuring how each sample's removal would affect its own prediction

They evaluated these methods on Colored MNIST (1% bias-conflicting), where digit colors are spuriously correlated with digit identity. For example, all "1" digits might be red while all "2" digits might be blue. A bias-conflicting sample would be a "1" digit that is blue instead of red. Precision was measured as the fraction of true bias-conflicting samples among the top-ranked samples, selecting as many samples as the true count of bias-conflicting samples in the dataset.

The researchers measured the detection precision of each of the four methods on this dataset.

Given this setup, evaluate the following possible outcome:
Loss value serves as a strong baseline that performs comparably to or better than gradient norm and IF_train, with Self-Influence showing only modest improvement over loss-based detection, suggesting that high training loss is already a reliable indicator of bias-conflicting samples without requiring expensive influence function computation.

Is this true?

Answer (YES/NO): NO